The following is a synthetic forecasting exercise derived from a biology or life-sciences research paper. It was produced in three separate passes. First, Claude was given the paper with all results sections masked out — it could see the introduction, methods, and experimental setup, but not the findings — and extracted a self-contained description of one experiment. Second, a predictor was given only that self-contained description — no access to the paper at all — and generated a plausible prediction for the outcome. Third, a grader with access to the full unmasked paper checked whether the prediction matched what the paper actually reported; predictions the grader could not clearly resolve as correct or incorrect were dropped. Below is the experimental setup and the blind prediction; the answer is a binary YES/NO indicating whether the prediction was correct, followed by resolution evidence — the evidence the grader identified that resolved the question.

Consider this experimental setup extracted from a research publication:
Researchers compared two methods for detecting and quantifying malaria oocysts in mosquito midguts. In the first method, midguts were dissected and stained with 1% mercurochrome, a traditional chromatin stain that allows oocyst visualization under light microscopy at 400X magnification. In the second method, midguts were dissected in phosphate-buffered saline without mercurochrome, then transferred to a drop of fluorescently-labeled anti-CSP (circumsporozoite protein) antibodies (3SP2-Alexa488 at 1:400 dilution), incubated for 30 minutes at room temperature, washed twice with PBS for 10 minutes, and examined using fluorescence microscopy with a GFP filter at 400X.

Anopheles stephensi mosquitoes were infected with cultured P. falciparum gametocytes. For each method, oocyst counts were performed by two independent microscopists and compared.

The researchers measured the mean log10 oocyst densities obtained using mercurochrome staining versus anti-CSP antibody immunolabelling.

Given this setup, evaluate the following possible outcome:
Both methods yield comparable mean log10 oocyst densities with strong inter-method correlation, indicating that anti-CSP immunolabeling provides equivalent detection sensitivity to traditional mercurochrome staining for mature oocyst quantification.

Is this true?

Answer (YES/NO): NO